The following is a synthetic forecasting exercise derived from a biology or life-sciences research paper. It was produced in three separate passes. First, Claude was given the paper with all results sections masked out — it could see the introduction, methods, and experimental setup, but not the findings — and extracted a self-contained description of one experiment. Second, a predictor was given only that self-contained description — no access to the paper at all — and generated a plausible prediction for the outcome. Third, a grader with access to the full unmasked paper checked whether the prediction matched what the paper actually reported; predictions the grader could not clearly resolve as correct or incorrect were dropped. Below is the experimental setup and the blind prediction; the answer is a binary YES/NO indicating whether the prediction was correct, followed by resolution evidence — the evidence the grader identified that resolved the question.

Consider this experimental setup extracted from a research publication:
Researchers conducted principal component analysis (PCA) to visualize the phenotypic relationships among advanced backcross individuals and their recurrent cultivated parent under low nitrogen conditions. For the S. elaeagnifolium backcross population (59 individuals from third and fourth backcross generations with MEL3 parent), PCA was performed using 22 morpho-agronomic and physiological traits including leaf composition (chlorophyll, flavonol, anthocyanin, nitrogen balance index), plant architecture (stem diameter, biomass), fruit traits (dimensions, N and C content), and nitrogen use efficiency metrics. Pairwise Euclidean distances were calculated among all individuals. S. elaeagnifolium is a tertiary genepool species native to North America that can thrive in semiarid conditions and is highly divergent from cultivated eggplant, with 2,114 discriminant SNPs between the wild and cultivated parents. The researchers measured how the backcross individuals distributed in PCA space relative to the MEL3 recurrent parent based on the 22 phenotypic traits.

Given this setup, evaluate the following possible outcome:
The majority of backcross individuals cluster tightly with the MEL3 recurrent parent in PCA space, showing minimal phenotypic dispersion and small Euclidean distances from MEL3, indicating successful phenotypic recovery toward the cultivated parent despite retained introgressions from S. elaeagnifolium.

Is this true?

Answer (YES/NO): NO